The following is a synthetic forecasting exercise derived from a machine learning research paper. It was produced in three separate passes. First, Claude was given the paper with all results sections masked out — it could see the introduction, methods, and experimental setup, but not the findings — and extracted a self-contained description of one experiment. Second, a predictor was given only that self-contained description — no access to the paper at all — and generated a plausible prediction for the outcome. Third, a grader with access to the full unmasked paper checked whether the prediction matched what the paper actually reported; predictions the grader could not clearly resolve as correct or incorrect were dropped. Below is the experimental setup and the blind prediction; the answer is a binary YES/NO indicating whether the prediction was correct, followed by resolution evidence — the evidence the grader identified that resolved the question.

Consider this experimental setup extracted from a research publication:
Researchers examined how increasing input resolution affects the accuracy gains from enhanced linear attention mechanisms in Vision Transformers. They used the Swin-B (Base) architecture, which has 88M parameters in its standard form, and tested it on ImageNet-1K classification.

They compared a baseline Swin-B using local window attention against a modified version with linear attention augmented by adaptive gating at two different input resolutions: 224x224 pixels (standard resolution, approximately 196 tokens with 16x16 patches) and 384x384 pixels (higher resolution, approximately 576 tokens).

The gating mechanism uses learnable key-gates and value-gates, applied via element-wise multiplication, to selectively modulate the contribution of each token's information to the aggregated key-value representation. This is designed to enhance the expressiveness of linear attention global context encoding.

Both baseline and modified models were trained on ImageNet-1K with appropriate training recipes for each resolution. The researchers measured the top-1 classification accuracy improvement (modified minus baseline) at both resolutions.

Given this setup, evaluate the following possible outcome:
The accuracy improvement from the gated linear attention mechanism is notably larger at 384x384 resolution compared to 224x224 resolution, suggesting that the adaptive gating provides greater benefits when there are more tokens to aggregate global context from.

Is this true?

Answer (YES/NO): NO